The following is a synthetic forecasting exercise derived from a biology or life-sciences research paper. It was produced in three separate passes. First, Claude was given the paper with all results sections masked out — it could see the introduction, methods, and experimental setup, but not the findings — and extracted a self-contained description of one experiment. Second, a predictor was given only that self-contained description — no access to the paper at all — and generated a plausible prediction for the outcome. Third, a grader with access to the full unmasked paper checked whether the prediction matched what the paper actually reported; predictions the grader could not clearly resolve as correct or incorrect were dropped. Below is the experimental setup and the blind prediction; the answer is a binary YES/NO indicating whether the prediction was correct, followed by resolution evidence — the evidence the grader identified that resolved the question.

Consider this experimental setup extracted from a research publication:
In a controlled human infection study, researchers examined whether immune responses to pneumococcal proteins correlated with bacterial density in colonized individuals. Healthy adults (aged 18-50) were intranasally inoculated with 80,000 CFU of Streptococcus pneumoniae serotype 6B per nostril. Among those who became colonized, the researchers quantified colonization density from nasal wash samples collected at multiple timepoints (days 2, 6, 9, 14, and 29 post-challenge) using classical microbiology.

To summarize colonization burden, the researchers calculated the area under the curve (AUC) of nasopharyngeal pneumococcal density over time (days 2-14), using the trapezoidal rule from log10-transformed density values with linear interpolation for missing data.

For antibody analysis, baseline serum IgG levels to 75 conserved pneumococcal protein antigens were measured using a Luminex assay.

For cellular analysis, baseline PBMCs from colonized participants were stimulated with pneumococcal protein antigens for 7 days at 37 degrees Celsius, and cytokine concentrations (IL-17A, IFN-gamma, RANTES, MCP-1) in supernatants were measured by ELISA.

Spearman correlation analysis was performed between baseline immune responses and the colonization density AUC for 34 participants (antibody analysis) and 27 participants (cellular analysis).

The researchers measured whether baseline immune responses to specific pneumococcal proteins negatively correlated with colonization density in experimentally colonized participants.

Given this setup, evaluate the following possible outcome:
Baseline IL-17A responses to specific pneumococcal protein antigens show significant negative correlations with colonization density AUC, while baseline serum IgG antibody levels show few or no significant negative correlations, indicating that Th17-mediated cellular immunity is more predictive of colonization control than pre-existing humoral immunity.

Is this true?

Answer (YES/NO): NO